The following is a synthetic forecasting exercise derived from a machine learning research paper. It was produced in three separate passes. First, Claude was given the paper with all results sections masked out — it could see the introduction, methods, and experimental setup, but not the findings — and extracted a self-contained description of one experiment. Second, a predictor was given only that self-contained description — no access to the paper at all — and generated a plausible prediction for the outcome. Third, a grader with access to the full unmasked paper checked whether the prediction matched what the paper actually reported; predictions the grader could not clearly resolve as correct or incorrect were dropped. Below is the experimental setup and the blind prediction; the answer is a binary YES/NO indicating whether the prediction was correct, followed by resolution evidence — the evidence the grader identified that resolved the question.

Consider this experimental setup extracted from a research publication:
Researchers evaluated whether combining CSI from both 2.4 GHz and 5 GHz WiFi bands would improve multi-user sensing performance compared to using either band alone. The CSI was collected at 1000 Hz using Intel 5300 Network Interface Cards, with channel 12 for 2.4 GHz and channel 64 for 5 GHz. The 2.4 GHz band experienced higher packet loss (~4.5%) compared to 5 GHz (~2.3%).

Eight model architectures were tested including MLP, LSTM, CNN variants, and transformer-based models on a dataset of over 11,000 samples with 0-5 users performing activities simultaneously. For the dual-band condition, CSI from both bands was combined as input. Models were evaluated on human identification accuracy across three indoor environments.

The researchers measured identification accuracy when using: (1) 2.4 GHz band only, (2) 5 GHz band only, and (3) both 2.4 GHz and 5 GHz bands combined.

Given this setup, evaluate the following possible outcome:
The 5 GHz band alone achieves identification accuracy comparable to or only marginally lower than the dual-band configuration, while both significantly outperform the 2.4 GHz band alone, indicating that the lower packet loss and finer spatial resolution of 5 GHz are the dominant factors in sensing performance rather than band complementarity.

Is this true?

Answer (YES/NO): NO